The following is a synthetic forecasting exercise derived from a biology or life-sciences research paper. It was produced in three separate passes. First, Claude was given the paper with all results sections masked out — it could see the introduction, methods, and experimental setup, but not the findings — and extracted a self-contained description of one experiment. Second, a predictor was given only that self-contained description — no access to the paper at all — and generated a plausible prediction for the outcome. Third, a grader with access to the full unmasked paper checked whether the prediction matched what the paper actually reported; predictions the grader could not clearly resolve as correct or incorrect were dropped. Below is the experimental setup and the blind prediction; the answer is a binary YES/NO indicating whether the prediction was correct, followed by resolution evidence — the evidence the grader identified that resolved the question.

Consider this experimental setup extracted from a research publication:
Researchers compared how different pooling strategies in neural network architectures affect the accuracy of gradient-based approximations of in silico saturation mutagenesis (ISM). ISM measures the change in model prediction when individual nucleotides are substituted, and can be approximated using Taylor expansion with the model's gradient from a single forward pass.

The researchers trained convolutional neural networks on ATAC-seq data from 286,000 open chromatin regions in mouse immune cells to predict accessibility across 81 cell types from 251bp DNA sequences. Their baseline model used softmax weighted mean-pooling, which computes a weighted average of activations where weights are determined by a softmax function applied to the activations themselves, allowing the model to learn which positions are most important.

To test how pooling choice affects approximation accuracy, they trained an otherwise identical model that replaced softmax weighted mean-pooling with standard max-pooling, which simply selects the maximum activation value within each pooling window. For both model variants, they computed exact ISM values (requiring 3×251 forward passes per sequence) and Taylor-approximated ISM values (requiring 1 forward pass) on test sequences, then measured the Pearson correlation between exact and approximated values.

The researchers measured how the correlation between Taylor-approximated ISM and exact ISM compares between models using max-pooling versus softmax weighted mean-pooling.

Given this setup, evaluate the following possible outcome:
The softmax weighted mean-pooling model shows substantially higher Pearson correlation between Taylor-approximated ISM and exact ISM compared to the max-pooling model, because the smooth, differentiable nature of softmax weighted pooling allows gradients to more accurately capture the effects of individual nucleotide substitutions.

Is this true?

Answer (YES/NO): NO